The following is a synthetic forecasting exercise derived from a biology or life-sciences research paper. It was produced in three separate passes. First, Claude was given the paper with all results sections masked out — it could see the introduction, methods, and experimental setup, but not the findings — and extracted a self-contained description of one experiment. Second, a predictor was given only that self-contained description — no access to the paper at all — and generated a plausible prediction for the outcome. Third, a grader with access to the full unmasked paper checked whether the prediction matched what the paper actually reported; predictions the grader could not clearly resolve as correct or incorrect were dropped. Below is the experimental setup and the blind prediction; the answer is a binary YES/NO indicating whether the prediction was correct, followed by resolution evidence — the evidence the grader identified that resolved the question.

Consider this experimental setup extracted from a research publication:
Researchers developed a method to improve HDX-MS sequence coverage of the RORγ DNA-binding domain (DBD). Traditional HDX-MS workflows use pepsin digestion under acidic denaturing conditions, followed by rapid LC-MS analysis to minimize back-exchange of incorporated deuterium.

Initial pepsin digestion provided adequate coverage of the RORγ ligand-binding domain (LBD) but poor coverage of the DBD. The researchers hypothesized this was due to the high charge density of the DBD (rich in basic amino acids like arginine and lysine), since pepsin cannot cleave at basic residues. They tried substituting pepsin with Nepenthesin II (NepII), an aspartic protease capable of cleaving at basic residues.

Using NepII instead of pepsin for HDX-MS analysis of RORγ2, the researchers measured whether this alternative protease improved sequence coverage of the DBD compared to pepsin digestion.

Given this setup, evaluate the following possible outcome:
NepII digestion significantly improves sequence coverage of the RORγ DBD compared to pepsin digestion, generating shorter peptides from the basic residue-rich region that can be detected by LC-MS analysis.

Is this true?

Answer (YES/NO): YES